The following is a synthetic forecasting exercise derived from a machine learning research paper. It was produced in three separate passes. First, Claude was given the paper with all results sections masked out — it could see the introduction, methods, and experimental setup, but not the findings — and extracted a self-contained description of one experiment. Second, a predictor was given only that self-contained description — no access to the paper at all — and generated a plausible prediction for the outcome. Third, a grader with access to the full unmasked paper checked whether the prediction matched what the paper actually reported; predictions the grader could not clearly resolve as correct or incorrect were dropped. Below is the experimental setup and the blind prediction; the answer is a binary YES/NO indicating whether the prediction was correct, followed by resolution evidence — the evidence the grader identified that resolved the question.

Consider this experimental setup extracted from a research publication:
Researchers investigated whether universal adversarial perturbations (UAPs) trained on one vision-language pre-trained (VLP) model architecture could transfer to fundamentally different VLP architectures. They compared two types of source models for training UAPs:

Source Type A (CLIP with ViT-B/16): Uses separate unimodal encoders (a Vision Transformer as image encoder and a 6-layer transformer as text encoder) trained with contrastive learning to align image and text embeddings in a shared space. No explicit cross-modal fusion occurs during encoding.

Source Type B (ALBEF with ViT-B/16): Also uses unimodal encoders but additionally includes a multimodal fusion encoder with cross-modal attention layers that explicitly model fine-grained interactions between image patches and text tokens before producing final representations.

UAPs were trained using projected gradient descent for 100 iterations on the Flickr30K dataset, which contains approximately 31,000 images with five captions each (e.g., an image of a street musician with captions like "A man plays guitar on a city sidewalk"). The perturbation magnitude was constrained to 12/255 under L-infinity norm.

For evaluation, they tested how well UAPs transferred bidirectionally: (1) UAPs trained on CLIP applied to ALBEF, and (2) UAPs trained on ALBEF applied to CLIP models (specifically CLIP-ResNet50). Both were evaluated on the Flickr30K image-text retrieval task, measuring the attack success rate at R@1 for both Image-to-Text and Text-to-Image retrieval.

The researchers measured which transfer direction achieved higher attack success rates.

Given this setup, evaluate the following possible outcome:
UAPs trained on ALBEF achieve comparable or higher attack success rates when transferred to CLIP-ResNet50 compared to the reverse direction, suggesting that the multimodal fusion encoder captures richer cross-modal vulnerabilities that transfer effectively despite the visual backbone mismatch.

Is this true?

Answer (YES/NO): YES